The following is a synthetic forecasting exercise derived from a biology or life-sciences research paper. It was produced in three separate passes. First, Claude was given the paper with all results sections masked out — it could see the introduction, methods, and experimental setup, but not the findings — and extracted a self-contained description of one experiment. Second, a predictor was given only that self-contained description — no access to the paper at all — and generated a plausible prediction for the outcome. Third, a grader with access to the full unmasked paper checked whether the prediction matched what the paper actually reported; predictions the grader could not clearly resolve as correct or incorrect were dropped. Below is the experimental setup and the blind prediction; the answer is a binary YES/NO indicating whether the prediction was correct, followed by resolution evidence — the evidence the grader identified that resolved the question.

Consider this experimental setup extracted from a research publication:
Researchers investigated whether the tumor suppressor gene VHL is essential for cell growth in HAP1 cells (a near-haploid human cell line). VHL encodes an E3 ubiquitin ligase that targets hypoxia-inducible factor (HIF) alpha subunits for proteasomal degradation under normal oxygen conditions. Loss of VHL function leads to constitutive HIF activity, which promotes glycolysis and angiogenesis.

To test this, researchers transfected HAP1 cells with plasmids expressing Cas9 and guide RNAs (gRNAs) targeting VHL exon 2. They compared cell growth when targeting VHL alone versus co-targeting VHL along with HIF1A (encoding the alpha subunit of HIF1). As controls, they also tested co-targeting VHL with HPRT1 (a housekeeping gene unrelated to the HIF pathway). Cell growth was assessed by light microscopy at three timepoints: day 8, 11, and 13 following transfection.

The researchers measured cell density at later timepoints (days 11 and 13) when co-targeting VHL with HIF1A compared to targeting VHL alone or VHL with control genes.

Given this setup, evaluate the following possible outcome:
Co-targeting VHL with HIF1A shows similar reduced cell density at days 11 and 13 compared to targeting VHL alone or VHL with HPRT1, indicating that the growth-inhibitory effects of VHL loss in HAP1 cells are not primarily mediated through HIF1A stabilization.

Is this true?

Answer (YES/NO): NO